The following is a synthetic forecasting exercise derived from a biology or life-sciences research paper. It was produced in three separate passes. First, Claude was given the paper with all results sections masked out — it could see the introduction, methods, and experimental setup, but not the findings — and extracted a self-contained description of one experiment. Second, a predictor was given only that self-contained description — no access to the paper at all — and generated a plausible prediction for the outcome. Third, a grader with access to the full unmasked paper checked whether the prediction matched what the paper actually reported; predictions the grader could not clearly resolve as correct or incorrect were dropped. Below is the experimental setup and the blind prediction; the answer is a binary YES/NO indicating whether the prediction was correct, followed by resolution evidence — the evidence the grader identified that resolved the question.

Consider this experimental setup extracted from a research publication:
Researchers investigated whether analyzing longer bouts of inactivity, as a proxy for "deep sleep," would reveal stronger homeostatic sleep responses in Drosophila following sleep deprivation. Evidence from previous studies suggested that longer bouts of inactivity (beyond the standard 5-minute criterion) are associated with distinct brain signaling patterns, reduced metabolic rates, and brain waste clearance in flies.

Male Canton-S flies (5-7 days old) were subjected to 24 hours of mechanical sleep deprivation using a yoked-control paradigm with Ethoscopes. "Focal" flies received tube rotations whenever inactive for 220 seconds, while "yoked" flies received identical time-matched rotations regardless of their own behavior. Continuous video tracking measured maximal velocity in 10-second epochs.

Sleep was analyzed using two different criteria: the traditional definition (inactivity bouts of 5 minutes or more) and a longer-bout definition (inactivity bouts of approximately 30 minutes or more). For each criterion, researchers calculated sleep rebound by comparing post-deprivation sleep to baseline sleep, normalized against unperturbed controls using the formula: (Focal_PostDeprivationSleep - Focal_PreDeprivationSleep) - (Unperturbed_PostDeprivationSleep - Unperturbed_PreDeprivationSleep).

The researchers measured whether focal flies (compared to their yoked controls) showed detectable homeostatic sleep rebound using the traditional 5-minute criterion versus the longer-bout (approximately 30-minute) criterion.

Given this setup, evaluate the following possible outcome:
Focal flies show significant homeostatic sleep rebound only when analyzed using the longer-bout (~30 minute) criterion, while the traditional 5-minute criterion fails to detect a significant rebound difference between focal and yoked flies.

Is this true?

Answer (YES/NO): NO